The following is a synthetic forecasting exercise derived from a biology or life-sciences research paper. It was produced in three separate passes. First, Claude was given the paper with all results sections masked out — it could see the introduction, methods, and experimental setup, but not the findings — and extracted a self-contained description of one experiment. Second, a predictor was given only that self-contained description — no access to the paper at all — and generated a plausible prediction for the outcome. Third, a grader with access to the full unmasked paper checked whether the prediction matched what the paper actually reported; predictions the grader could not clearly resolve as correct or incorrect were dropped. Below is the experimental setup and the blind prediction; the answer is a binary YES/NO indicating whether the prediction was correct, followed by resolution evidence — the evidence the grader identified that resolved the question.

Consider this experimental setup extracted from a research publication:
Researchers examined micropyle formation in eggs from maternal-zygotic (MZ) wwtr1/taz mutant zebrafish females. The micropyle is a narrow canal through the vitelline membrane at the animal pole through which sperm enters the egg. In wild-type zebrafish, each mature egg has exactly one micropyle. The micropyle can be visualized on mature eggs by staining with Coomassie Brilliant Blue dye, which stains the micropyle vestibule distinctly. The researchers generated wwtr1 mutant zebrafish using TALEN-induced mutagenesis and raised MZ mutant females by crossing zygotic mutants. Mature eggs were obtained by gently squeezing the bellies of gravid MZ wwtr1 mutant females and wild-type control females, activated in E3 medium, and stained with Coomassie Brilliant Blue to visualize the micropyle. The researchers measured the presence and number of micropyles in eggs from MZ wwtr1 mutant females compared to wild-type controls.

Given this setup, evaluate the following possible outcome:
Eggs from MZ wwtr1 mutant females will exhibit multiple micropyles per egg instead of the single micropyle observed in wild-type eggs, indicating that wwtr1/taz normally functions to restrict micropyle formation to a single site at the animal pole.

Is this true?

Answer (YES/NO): NO